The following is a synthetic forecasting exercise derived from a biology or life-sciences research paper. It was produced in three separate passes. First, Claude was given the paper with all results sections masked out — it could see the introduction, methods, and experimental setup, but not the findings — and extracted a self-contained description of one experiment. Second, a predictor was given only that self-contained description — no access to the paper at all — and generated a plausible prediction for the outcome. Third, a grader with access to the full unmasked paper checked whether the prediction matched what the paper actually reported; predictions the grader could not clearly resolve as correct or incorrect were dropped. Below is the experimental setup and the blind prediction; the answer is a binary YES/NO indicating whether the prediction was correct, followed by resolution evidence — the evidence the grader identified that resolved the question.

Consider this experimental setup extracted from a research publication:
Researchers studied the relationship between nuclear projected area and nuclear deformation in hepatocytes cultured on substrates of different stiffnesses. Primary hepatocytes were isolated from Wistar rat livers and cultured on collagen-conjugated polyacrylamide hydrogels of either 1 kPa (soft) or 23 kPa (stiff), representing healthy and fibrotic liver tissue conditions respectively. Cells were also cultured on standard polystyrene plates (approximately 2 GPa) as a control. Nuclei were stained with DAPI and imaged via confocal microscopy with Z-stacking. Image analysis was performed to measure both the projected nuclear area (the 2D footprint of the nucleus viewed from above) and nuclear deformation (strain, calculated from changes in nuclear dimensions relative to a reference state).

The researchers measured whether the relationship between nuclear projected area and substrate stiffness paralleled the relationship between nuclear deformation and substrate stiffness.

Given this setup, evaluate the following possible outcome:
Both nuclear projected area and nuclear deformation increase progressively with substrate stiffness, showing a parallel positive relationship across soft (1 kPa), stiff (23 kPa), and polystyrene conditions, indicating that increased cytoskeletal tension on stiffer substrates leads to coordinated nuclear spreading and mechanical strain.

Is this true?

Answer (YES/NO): NO